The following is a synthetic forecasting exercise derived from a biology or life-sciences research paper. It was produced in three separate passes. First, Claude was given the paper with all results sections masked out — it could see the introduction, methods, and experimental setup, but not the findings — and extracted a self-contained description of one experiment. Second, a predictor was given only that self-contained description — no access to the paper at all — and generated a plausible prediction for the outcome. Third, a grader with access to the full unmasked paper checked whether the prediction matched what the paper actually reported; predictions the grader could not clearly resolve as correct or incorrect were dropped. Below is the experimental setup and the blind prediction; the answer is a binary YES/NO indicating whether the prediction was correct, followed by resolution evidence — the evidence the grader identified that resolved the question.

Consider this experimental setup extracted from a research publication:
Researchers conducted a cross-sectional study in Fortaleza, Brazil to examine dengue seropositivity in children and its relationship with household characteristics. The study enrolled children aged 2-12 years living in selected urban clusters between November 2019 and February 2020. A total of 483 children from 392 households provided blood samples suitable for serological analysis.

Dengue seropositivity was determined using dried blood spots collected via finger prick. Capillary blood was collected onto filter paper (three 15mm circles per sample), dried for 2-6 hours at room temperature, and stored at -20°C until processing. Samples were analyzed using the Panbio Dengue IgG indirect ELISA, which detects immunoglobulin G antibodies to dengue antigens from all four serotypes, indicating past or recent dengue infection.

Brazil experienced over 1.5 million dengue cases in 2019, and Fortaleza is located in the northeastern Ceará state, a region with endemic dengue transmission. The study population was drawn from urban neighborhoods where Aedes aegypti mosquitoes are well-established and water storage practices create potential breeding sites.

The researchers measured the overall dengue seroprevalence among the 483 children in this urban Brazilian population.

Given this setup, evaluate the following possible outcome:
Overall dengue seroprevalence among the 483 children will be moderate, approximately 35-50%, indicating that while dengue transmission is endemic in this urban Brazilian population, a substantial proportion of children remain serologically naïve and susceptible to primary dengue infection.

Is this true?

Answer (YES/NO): NO